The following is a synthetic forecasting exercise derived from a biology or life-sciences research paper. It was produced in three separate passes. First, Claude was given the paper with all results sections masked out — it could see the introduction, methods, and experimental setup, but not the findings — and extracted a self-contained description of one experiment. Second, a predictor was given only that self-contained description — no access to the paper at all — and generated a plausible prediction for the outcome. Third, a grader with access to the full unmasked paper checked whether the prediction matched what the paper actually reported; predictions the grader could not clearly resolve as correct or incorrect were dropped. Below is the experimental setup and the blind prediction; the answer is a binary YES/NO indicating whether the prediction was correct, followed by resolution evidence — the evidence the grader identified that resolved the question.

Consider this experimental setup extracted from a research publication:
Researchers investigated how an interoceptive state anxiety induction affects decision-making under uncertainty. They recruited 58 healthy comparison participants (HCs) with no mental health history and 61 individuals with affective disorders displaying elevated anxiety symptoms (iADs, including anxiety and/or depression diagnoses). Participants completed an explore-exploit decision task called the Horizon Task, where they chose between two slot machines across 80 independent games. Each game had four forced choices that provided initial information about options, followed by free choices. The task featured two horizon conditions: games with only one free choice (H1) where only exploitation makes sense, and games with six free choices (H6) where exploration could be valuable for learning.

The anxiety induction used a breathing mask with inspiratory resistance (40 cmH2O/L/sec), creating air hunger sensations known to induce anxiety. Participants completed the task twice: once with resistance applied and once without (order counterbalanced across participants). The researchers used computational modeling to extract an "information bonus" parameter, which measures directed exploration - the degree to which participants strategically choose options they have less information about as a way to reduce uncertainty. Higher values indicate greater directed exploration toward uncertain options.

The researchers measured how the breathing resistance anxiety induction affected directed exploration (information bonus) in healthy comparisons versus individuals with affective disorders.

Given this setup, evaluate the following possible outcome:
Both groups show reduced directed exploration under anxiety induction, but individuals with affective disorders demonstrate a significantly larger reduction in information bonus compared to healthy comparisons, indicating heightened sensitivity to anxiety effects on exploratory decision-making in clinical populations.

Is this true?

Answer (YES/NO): NO